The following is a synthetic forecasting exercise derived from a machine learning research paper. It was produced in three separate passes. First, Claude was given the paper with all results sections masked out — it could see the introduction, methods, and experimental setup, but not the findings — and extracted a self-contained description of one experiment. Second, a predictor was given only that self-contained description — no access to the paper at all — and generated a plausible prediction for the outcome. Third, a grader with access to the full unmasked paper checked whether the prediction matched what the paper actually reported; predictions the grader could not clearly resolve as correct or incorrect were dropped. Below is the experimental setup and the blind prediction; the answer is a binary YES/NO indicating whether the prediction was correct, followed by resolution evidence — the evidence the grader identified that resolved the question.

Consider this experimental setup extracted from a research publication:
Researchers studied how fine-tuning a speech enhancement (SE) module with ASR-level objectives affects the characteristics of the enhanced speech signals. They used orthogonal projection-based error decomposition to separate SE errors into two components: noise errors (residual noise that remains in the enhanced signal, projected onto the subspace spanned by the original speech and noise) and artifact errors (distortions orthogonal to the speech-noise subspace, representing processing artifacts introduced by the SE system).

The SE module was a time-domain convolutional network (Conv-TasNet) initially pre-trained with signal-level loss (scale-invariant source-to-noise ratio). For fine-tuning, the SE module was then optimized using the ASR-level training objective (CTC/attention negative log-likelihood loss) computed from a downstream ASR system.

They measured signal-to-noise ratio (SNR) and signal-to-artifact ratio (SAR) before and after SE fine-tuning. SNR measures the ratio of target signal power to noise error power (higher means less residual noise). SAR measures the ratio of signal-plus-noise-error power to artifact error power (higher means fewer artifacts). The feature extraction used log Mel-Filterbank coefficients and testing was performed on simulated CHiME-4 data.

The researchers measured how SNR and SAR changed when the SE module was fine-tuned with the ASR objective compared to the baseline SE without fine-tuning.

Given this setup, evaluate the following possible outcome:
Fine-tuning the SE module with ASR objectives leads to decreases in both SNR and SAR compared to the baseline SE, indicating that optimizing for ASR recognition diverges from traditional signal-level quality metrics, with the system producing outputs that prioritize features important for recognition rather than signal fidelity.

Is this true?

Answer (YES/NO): NO